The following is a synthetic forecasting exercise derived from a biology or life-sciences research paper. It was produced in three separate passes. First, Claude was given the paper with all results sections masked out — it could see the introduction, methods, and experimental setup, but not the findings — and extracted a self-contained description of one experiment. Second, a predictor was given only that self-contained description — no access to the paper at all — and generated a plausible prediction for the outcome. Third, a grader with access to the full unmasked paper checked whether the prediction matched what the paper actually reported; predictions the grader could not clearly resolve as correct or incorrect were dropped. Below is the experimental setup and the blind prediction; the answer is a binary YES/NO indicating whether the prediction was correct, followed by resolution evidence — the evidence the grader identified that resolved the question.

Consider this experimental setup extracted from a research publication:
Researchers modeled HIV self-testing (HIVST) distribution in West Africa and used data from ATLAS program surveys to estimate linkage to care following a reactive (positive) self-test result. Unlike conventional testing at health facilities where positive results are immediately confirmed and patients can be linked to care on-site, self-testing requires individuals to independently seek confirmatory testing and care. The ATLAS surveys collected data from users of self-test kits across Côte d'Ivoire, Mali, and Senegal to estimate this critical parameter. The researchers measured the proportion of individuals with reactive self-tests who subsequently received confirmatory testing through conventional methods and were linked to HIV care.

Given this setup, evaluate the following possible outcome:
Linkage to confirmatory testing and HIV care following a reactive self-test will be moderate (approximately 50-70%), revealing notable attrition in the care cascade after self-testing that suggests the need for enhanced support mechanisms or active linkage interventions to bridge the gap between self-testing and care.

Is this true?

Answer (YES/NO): YES